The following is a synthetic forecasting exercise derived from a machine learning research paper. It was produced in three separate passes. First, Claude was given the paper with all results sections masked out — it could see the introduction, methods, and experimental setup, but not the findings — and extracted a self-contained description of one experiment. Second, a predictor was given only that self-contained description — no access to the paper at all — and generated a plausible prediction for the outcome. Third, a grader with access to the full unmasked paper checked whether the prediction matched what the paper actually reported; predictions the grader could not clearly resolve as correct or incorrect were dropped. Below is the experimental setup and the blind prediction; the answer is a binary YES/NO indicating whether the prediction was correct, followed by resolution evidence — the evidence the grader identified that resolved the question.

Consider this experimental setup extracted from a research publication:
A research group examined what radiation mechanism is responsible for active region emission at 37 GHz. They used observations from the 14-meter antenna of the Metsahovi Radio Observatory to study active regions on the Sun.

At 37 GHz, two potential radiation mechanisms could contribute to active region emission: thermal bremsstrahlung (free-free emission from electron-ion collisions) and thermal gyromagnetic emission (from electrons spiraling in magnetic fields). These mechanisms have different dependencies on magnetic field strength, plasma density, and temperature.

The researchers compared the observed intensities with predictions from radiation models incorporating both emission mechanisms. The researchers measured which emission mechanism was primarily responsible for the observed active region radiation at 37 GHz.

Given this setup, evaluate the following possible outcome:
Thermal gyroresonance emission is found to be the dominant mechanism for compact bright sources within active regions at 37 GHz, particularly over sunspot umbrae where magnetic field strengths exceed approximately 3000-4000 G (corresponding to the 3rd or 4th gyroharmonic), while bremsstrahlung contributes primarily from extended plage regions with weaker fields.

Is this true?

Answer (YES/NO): NO